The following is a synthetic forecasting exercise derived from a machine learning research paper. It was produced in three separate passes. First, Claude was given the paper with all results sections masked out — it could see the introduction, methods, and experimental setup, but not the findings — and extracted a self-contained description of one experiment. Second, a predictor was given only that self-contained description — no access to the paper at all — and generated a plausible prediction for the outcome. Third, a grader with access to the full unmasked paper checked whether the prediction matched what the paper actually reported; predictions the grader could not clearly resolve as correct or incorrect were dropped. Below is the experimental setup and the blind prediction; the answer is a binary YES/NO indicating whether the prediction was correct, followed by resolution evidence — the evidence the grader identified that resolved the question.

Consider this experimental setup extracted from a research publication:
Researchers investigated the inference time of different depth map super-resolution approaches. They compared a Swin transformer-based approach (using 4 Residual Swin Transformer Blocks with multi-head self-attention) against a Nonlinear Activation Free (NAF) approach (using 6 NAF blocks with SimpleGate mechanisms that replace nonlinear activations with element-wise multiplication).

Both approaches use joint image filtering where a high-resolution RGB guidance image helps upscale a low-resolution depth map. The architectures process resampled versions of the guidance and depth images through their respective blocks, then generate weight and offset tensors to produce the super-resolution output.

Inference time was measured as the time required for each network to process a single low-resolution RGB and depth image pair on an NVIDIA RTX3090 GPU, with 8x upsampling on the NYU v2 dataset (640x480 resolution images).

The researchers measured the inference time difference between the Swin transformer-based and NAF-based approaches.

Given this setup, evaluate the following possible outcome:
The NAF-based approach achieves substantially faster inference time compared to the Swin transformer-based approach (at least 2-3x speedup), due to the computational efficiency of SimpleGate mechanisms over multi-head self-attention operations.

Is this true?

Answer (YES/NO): NO